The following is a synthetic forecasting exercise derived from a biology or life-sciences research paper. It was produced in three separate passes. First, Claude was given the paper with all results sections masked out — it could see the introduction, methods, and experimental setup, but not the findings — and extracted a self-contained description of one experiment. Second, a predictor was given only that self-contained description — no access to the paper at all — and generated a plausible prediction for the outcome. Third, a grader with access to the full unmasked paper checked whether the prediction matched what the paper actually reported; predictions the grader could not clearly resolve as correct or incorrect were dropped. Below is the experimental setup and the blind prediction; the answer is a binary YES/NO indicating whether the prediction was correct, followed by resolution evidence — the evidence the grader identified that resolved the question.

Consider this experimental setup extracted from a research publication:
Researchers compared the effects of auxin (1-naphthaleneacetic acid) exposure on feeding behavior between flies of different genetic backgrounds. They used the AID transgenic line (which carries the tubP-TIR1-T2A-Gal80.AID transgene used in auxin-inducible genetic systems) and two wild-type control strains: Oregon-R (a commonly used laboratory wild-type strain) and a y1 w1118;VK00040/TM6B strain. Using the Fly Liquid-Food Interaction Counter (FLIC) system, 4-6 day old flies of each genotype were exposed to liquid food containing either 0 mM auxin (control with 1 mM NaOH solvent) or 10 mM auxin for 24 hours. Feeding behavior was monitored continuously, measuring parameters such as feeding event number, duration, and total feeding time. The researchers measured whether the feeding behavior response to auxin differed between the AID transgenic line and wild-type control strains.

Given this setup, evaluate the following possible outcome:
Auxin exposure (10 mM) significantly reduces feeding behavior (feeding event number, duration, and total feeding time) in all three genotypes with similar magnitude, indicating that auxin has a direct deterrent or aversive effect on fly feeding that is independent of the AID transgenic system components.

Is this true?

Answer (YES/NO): NO